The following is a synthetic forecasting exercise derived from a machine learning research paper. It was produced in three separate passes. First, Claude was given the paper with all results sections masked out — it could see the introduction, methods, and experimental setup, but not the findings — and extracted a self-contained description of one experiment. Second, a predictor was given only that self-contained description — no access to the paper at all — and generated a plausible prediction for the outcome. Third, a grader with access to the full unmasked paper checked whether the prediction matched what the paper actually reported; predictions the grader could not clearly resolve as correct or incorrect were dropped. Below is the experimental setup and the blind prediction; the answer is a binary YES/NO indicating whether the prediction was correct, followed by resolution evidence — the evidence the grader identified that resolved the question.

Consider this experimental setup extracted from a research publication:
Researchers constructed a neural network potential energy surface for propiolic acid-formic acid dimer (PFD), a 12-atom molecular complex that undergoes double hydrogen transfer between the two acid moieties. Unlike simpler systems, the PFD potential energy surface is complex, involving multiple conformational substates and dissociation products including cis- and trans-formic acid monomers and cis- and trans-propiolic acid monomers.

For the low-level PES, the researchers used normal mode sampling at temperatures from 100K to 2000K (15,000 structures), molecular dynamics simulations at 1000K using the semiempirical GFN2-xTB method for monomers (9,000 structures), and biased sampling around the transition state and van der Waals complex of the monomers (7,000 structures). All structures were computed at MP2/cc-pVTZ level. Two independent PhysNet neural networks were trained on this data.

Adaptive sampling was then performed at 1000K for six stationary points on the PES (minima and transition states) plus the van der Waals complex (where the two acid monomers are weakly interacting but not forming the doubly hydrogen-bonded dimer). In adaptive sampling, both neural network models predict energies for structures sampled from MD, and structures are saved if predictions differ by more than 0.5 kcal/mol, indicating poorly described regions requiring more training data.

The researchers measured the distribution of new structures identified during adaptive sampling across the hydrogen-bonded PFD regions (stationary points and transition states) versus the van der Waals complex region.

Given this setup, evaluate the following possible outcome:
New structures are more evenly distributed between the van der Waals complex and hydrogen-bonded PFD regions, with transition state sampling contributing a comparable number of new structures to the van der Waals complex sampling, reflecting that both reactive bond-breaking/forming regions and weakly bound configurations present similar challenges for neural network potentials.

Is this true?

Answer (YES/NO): NO